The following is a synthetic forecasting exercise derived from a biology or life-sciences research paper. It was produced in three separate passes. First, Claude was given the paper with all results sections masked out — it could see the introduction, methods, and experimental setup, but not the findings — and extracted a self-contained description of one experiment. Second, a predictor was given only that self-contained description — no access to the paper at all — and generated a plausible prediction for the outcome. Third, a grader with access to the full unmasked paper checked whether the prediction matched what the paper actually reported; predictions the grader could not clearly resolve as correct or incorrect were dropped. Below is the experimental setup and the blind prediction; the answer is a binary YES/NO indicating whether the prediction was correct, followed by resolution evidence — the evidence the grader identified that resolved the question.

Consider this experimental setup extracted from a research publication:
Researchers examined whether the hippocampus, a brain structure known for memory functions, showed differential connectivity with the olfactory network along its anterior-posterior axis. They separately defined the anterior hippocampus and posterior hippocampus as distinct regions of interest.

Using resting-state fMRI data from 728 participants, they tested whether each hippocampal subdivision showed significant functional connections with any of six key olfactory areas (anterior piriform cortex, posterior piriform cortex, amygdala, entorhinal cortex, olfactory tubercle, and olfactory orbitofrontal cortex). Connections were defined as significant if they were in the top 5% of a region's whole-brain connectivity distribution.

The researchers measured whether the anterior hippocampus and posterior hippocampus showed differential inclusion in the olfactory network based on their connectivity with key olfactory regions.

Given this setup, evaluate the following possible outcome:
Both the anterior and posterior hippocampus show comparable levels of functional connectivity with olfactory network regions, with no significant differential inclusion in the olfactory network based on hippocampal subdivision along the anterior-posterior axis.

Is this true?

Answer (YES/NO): YES